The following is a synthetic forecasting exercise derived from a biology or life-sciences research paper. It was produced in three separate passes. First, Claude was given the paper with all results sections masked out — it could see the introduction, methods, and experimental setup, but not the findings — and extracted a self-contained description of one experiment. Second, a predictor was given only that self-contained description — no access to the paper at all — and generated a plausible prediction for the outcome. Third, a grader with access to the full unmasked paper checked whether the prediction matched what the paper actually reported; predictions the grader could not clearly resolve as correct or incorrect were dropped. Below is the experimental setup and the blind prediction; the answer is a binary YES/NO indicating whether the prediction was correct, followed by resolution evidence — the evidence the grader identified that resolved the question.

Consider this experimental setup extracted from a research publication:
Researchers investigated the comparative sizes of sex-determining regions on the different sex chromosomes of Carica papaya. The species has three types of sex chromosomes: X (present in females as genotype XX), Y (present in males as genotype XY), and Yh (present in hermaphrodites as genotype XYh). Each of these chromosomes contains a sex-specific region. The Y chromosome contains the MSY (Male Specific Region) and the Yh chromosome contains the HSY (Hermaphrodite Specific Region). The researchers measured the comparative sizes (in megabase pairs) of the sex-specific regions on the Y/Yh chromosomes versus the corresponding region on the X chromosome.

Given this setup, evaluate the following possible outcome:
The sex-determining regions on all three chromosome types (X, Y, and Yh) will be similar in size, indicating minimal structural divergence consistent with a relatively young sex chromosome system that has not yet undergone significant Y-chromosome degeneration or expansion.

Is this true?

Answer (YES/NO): NO